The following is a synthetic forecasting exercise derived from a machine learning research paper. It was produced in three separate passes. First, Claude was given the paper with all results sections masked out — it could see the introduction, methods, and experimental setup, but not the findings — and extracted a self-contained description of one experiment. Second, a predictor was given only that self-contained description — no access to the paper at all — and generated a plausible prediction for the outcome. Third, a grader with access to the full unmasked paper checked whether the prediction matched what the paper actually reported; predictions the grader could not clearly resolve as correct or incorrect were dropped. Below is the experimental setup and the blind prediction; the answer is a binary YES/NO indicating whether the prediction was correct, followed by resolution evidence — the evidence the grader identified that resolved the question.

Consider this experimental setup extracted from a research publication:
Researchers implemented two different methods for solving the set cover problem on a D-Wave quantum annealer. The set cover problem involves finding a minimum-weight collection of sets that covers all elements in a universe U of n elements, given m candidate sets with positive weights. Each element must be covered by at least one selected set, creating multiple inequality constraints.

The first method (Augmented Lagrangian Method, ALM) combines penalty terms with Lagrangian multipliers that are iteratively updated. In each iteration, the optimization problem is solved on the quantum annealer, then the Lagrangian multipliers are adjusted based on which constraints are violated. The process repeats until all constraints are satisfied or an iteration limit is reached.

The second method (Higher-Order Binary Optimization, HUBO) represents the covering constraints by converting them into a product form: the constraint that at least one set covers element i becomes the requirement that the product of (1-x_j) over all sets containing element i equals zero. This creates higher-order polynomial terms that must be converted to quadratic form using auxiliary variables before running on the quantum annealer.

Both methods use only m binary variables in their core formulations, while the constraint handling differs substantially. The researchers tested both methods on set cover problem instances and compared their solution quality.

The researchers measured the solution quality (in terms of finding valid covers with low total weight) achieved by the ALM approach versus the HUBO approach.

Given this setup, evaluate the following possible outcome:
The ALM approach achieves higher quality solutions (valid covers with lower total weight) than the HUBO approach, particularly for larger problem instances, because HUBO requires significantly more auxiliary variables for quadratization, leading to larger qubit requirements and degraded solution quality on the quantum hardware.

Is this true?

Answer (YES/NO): NO